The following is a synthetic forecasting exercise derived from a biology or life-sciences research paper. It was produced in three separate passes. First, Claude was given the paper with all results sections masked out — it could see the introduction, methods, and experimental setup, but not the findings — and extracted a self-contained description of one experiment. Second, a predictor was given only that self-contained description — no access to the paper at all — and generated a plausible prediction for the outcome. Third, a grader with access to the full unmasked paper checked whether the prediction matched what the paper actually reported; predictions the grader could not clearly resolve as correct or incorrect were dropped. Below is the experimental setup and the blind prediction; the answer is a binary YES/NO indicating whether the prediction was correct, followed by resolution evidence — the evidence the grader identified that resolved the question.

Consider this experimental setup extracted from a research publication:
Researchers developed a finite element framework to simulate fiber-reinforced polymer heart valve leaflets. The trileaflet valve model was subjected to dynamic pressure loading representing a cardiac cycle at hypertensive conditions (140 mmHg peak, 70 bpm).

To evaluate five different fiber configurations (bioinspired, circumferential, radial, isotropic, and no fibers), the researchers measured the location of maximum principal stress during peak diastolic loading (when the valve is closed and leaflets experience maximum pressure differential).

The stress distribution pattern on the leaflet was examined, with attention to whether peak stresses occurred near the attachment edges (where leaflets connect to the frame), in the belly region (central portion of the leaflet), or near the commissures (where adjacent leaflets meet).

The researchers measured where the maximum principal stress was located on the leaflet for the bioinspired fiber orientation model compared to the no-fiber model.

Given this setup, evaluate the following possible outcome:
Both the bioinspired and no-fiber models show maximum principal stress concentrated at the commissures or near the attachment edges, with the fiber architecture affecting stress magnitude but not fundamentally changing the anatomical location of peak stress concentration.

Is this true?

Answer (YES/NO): NO